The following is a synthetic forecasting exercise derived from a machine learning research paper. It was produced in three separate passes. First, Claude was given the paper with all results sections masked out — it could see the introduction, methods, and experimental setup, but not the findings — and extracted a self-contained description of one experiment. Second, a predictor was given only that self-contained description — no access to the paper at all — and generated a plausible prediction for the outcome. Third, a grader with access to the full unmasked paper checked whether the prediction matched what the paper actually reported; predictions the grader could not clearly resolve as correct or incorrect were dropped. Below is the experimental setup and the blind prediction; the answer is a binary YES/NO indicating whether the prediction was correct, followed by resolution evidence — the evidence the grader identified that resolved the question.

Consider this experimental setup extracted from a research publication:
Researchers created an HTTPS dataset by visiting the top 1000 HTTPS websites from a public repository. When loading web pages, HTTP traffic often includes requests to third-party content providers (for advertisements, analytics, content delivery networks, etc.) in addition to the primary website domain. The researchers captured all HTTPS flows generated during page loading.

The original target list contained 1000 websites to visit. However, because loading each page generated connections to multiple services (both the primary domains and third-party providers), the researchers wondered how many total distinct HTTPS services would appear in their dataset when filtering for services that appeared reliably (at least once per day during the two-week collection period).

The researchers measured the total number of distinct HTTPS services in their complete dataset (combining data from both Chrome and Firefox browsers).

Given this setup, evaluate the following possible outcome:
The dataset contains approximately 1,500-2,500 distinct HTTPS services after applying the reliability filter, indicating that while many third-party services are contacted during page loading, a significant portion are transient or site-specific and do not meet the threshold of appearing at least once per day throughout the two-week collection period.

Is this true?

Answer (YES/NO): NO